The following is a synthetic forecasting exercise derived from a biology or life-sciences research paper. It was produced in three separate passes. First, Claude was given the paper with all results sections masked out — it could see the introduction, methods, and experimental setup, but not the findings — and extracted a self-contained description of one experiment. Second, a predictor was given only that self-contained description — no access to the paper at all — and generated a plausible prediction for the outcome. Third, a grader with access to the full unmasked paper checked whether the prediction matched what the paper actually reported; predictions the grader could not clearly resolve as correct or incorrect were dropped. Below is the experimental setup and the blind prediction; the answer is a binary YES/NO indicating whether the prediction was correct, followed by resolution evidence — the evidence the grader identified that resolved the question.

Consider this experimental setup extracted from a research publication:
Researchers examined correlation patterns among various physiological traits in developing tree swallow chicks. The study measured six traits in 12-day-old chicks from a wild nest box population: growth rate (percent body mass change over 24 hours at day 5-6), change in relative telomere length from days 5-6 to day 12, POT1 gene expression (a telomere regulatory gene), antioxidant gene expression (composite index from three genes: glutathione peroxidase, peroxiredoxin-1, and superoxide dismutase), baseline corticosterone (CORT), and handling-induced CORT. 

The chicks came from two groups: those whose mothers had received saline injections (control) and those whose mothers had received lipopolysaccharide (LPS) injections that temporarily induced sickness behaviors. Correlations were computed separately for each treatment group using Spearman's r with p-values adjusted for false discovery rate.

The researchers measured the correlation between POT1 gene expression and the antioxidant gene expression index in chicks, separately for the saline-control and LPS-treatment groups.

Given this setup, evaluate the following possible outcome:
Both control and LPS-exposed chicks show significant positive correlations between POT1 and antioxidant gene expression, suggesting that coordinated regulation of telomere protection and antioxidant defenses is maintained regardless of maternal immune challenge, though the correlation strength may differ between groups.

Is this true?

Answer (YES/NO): YES